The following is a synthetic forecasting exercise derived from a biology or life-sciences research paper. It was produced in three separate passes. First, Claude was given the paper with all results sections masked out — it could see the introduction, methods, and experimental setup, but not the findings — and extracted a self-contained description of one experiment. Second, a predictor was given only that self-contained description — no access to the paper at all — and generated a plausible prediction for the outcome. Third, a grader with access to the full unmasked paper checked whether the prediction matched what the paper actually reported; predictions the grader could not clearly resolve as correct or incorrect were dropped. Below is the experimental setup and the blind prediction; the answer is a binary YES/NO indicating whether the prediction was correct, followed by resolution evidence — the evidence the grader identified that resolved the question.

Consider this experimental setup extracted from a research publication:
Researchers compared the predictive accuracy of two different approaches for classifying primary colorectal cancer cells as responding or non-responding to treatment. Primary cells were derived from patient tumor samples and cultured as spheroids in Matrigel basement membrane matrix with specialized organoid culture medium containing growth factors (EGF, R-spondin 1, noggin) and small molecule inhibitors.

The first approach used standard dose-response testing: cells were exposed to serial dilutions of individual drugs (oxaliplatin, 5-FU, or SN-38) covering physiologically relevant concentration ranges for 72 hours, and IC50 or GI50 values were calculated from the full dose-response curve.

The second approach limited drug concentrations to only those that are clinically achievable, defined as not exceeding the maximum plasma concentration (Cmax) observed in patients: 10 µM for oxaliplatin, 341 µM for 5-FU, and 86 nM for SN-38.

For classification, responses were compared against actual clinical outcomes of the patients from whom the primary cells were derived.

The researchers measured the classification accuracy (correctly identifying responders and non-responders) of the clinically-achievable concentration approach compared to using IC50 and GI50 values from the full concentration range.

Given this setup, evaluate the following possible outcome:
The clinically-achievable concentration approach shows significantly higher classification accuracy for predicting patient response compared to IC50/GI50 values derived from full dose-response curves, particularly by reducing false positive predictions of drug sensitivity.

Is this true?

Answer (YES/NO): YES